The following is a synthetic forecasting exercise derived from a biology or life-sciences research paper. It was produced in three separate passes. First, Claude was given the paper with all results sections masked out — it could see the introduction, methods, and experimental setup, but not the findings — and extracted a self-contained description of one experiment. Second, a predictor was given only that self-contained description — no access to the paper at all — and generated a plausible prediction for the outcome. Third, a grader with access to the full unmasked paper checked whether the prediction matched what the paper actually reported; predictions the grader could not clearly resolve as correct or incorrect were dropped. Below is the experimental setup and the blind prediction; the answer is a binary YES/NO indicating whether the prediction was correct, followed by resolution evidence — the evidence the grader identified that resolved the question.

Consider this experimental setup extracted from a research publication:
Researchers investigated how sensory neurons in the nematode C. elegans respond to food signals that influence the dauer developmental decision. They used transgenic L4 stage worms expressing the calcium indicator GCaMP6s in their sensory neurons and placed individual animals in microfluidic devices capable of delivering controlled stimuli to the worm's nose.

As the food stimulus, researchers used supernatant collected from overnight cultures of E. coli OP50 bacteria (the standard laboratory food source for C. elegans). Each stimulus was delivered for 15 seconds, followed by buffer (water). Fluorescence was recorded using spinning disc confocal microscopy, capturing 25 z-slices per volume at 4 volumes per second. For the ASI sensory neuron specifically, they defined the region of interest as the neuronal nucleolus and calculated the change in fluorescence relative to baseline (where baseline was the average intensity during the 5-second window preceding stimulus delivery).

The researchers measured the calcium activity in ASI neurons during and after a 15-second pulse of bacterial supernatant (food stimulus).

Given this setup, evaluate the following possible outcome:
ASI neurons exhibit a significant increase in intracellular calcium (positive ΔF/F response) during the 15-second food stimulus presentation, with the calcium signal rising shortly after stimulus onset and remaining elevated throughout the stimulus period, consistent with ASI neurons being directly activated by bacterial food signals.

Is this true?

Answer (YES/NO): NO